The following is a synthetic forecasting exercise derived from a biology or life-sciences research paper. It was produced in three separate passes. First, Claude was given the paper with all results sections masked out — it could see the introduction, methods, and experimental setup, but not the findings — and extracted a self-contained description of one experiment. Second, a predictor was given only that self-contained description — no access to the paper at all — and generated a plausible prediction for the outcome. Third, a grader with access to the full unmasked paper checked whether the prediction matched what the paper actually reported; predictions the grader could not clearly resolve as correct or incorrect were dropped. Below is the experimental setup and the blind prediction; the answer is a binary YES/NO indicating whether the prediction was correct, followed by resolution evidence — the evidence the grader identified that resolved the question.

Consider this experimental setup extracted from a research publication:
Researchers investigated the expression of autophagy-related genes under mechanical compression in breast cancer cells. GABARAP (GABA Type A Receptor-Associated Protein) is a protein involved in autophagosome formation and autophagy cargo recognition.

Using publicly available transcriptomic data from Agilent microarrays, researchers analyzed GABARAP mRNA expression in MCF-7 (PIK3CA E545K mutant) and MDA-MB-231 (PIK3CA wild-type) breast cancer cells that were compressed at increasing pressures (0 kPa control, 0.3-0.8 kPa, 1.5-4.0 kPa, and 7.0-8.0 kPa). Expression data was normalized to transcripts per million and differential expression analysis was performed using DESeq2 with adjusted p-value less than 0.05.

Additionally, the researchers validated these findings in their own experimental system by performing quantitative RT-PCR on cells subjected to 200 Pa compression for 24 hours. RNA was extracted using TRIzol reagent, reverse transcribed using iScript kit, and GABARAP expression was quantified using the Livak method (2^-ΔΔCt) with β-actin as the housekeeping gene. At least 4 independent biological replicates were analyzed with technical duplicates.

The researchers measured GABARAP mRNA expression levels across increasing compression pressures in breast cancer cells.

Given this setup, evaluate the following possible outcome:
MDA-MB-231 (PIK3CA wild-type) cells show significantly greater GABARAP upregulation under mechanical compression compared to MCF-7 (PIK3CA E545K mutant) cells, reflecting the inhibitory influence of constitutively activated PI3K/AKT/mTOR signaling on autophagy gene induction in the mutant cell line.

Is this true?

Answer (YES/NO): YES